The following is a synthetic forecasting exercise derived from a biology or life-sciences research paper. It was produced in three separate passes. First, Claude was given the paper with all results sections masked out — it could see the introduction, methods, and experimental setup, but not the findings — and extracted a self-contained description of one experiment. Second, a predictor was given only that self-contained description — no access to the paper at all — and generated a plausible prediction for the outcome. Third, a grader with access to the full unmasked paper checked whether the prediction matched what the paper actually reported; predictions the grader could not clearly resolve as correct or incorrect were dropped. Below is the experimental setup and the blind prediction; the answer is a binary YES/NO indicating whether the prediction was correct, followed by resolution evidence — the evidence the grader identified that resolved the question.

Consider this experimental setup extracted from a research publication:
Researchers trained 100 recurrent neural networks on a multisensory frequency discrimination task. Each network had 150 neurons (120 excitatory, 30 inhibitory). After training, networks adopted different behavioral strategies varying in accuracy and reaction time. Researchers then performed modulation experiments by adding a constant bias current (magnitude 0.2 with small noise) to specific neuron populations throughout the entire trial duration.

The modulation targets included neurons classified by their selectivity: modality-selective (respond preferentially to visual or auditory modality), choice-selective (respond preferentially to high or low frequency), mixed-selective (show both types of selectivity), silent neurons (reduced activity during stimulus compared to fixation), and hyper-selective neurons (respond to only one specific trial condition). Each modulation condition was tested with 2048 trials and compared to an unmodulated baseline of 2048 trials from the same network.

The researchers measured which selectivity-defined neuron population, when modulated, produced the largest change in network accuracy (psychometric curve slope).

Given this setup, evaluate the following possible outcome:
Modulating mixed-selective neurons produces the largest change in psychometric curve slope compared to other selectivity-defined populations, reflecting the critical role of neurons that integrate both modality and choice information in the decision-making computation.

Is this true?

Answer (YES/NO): NO